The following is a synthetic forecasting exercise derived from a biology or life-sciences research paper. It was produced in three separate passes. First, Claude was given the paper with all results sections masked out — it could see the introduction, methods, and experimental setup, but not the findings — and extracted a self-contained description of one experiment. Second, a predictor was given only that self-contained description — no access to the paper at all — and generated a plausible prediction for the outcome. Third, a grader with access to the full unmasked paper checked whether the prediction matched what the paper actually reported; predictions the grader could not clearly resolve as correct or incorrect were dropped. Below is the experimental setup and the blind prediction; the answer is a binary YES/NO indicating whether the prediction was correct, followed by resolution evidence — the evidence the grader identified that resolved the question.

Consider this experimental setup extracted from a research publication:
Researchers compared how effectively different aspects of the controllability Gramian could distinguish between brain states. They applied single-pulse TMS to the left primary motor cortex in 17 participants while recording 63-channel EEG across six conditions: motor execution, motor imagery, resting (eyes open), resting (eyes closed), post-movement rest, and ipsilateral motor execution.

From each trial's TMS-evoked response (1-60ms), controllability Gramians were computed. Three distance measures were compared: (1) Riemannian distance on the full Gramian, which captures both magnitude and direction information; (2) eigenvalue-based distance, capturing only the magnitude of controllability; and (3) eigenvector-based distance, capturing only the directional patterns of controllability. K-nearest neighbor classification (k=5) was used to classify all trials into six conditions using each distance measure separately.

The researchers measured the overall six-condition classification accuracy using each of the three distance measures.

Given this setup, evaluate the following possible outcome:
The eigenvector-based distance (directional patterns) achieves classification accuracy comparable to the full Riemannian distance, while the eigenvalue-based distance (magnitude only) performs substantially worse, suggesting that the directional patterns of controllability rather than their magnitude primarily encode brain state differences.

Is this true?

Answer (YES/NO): YES